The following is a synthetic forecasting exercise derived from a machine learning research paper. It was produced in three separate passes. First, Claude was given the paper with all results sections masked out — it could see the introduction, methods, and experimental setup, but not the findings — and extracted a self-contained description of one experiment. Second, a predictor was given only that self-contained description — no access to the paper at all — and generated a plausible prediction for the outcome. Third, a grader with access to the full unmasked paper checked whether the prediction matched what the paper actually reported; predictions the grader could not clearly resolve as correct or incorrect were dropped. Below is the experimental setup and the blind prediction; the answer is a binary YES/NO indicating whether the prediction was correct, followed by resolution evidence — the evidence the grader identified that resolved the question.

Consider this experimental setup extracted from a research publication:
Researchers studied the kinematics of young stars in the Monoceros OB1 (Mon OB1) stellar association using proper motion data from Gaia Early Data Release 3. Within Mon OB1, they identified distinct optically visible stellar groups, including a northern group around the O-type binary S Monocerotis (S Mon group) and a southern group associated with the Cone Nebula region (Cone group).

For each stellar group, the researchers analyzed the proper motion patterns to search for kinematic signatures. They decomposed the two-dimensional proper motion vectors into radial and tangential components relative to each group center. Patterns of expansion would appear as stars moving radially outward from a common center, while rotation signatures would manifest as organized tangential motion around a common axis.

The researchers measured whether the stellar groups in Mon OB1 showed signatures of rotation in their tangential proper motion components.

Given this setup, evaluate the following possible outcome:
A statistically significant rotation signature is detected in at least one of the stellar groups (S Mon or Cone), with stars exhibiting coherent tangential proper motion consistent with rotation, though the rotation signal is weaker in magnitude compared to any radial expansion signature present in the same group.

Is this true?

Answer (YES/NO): NO